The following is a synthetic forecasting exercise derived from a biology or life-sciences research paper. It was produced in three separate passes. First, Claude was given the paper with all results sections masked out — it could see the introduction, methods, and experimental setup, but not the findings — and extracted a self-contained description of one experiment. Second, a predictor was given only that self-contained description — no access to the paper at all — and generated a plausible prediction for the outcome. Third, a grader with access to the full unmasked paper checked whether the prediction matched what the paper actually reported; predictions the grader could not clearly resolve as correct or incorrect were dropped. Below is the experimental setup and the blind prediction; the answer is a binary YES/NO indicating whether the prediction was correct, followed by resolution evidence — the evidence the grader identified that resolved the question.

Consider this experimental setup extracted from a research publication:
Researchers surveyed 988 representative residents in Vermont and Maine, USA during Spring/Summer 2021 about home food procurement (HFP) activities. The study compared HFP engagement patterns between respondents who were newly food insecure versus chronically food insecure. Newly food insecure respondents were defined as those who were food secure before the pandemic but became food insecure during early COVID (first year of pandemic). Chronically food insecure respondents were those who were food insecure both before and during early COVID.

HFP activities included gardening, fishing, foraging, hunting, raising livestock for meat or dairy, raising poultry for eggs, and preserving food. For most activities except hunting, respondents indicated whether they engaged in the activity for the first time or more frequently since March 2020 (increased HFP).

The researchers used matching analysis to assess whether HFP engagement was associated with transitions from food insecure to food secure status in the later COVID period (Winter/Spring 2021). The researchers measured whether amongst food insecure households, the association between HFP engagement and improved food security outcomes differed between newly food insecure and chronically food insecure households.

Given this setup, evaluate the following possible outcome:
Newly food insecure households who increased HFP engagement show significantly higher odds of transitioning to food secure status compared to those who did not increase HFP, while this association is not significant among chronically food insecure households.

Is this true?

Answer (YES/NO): YES